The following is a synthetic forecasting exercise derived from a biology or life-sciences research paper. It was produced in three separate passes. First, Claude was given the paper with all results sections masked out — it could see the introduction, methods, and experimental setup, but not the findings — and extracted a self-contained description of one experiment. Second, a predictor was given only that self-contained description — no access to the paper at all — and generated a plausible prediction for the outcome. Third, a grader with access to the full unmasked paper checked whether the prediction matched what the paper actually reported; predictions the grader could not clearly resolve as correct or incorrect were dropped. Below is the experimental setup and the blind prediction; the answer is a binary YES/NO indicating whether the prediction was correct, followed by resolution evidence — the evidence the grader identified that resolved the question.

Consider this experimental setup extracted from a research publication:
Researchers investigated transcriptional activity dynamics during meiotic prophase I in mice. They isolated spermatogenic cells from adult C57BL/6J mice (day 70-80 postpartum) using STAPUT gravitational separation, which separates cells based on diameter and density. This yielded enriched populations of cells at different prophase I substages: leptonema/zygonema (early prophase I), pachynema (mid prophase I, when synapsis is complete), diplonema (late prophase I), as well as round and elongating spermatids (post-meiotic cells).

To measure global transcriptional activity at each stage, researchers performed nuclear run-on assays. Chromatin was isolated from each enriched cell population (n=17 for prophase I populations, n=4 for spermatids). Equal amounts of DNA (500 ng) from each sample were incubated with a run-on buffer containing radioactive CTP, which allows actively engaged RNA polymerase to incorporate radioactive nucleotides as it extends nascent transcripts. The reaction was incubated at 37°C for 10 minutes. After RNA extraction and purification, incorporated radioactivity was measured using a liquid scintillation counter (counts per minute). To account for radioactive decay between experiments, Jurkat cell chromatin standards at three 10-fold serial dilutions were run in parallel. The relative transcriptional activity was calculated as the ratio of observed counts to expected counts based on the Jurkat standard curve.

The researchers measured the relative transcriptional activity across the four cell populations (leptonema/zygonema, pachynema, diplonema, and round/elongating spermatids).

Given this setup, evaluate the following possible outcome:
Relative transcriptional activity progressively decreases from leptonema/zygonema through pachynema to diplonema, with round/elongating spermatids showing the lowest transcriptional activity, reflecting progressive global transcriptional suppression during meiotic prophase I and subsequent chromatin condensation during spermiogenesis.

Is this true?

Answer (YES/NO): NO